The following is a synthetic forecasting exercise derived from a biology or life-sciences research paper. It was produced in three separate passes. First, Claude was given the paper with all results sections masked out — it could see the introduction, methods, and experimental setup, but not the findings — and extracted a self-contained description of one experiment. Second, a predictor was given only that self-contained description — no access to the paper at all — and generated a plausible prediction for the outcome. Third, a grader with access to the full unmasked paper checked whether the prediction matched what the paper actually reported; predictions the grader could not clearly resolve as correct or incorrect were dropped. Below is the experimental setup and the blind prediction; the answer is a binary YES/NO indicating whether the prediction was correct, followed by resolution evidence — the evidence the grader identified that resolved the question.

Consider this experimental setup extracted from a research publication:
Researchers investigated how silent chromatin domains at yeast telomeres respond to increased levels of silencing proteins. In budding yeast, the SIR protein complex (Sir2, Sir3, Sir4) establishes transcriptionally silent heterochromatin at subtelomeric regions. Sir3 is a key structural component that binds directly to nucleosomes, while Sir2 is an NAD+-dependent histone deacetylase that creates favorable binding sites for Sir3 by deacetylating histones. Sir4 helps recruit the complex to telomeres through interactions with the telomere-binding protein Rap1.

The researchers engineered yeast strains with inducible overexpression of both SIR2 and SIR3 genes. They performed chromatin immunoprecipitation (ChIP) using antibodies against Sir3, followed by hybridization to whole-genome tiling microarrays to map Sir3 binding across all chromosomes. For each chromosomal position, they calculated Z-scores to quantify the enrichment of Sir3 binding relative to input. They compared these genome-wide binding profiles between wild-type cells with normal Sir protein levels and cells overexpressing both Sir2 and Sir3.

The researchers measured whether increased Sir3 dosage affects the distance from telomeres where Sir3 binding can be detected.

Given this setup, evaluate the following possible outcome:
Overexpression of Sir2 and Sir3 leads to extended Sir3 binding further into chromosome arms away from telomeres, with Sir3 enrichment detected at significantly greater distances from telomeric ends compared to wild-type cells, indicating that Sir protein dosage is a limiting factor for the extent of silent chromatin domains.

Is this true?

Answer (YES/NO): YES